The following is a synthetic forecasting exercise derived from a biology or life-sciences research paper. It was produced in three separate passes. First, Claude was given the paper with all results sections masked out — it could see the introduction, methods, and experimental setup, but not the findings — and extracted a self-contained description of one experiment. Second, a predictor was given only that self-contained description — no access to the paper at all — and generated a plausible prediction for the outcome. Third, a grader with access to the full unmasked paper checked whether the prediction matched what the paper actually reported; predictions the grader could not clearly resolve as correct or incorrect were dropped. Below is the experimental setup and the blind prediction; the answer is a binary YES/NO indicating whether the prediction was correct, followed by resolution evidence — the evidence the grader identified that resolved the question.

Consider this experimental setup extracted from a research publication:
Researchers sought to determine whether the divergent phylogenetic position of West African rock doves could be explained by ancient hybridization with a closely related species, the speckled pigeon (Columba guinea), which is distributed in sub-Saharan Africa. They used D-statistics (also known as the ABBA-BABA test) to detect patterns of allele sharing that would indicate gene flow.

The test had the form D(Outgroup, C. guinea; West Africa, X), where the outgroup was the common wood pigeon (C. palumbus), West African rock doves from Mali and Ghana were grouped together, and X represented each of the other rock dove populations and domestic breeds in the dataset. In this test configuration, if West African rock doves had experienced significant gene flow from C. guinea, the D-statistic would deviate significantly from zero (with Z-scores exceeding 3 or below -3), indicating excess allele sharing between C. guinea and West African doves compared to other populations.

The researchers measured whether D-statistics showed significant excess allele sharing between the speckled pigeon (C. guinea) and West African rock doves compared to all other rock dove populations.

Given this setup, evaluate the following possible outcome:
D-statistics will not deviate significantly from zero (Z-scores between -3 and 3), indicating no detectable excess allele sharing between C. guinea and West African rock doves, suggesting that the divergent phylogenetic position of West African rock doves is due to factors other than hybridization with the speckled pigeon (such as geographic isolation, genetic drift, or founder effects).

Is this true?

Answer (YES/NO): YES